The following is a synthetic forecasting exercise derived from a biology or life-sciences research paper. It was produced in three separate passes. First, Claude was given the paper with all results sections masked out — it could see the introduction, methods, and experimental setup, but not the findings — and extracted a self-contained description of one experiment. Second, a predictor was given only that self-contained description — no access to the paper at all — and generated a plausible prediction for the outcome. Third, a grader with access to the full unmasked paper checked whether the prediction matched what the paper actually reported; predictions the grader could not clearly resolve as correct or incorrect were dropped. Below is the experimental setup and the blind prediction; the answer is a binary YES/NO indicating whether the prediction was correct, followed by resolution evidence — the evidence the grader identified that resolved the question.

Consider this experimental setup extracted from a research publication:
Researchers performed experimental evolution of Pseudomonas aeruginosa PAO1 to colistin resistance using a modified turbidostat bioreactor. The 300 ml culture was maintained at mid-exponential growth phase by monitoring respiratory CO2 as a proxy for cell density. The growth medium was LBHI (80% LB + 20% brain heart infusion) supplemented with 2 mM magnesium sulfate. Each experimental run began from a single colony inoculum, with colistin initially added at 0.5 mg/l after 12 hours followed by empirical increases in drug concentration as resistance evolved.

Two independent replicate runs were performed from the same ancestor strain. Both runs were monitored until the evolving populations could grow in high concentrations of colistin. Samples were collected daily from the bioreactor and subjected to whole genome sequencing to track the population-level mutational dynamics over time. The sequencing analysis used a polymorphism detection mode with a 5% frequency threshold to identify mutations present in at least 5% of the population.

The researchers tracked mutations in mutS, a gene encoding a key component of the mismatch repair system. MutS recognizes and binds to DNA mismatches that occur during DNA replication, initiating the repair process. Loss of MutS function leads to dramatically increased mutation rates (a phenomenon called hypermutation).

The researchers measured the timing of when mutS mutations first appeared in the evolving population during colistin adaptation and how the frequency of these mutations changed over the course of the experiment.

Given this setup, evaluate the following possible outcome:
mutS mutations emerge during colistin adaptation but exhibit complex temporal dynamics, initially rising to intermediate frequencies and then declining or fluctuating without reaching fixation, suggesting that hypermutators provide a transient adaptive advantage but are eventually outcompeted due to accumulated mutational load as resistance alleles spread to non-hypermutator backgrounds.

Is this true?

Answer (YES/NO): NO